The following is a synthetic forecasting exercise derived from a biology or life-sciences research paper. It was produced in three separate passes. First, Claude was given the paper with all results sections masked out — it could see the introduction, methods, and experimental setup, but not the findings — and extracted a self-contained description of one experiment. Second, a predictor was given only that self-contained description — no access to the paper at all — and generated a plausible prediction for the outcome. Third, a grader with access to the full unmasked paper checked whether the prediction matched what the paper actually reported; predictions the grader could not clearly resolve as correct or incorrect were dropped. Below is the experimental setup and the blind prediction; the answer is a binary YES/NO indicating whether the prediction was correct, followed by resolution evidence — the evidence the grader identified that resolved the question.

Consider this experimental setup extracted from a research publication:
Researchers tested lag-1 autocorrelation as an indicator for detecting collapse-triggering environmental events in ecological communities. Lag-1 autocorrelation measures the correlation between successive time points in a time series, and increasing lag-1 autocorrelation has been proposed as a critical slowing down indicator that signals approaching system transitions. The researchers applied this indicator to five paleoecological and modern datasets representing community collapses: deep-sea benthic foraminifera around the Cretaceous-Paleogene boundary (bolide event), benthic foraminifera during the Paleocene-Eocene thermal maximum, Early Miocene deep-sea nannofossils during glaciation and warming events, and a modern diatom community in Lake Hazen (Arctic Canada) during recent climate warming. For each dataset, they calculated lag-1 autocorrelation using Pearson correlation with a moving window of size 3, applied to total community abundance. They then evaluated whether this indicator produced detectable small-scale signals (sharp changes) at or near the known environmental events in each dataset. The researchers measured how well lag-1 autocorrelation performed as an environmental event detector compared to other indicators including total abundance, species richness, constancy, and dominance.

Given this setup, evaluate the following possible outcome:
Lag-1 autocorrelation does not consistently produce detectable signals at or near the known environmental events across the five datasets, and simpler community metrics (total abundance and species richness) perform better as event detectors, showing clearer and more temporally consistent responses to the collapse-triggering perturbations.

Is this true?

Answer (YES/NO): YES